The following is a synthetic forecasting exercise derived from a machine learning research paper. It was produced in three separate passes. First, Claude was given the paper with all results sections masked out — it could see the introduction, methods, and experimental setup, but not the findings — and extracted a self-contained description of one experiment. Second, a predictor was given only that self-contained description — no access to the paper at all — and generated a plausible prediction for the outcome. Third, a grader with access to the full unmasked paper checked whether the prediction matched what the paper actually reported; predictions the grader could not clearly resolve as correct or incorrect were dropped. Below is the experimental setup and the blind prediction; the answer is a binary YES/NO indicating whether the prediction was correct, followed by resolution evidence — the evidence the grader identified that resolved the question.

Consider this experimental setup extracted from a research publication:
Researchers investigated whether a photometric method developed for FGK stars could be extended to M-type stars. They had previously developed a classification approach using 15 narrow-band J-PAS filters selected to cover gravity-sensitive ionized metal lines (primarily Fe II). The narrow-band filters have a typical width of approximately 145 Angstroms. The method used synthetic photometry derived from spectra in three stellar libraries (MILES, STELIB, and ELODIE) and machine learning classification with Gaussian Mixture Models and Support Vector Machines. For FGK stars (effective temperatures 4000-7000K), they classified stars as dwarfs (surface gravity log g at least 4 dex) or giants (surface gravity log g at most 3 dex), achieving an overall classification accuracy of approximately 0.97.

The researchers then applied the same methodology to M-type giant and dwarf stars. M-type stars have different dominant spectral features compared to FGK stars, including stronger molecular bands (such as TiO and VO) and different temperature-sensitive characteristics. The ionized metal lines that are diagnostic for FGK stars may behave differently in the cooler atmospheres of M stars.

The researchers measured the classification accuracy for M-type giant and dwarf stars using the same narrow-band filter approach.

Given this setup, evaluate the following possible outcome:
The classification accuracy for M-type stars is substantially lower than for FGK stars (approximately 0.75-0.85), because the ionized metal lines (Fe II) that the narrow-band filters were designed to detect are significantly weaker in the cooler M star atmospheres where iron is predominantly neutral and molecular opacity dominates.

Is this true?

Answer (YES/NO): NO